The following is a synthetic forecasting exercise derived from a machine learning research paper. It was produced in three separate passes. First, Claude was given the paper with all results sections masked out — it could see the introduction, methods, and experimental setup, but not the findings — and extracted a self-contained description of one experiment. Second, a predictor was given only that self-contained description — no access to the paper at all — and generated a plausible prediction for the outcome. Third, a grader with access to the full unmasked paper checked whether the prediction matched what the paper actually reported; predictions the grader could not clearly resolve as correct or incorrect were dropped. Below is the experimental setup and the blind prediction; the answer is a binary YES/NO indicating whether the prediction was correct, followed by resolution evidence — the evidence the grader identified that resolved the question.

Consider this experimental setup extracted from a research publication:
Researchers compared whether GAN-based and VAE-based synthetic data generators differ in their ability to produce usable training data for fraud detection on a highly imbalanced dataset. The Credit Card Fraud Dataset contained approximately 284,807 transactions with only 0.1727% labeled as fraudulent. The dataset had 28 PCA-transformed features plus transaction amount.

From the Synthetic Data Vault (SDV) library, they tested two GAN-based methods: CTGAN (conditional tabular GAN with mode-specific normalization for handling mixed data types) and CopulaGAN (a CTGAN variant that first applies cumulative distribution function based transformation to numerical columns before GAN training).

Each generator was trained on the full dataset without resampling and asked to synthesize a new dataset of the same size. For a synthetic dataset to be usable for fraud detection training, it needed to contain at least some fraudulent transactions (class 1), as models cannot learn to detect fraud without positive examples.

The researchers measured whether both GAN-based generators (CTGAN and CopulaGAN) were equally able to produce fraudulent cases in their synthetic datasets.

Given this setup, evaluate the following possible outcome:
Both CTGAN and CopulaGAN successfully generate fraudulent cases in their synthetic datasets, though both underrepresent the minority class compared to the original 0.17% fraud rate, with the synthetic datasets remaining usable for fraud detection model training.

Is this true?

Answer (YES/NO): NO